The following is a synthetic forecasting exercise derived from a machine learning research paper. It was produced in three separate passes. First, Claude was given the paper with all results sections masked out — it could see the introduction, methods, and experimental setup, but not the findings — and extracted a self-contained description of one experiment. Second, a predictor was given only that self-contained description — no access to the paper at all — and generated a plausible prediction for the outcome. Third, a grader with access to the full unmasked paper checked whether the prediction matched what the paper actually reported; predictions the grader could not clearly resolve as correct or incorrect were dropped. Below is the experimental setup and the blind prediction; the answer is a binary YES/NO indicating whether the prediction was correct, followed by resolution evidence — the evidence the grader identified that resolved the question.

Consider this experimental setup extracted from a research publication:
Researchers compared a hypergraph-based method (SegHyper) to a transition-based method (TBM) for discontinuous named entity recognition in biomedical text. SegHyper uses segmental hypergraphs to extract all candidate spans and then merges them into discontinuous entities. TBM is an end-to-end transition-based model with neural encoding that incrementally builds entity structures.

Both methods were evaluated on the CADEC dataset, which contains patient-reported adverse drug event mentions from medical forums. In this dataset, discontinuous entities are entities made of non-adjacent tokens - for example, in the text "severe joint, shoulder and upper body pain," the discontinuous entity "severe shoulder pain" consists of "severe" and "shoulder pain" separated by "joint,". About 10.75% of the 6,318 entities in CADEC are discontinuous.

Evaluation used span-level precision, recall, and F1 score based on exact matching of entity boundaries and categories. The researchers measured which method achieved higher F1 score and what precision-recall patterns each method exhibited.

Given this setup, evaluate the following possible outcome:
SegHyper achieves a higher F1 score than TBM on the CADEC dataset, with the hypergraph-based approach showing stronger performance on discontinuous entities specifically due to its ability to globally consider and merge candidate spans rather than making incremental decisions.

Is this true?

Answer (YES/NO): NO